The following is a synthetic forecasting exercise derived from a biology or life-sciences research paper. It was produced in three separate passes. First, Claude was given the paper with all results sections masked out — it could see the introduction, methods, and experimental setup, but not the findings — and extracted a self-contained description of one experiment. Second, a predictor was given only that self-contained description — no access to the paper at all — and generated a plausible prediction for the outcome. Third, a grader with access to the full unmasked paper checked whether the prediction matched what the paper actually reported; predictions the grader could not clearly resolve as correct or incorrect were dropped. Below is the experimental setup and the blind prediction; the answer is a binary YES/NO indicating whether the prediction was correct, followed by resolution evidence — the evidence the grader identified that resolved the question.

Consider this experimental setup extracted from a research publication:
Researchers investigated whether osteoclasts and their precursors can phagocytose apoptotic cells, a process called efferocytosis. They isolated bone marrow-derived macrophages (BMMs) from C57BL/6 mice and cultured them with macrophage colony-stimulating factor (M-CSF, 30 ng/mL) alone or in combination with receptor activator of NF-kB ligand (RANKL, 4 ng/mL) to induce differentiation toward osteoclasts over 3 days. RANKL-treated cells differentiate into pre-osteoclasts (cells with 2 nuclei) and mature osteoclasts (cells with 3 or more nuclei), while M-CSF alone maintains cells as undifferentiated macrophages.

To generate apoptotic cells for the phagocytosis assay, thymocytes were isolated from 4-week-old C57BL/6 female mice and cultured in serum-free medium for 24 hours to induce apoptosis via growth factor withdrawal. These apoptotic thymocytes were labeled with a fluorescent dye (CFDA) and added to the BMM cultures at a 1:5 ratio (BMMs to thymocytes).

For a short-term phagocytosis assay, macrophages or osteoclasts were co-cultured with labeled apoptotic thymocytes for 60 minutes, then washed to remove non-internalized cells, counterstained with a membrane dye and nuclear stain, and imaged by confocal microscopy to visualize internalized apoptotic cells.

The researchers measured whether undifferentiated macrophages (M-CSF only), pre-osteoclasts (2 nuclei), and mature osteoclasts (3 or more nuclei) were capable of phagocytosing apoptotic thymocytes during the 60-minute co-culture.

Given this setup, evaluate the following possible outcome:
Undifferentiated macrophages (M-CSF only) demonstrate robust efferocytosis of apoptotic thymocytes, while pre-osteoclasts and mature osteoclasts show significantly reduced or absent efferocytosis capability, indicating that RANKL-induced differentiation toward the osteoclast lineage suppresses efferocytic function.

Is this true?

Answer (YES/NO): NO